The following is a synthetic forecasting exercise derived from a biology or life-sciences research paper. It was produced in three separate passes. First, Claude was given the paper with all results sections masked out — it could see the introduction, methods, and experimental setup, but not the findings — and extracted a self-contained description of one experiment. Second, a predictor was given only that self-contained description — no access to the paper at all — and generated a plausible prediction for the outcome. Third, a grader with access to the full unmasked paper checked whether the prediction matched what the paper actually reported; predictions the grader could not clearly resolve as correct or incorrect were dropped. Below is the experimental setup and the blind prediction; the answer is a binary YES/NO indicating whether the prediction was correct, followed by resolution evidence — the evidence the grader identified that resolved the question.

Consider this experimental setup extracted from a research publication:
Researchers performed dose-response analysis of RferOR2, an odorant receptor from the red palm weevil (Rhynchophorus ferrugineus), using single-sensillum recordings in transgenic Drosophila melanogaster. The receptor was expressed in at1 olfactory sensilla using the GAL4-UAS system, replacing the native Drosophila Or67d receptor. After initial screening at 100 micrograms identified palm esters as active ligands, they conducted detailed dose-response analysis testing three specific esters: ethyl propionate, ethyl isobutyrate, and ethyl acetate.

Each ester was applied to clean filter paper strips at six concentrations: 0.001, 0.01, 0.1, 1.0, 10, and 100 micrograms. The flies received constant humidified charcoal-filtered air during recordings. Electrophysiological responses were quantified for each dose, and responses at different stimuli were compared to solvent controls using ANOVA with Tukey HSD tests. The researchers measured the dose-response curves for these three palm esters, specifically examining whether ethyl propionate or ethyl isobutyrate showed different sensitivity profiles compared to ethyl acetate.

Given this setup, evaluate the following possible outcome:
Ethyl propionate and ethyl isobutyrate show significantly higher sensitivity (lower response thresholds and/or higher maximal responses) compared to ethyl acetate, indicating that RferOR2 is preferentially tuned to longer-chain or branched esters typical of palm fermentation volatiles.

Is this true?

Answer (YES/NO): YES